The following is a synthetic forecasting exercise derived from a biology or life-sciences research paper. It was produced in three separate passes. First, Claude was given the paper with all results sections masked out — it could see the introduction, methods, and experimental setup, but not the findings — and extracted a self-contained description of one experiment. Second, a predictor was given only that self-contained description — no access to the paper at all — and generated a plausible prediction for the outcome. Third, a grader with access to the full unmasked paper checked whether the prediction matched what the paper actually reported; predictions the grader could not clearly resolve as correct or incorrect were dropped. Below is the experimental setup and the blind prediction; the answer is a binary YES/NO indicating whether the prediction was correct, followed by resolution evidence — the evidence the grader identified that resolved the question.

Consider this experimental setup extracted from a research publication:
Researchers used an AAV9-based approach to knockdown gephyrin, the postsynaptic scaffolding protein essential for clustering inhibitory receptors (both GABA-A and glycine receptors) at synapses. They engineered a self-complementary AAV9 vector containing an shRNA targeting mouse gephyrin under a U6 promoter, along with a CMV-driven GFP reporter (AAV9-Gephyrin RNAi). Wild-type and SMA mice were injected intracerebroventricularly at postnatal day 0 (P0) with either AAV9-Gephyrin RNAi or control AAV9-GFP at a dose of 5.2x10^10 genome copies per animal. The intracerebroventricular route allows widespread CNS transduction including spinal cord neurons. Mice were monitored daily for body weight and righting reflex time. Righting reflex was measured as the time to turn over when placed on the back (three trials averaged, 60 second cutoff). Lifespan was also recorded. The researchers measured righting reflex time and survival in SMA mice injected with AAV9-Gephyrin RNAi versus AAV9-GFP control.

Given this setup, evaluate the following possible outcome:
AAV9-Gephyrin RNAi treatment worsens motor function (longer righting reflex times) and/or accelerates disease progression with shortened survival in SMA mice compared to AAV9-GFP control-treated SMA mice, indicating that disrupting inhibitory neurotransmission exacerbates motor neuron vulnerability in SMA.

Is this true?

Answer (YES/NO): NO